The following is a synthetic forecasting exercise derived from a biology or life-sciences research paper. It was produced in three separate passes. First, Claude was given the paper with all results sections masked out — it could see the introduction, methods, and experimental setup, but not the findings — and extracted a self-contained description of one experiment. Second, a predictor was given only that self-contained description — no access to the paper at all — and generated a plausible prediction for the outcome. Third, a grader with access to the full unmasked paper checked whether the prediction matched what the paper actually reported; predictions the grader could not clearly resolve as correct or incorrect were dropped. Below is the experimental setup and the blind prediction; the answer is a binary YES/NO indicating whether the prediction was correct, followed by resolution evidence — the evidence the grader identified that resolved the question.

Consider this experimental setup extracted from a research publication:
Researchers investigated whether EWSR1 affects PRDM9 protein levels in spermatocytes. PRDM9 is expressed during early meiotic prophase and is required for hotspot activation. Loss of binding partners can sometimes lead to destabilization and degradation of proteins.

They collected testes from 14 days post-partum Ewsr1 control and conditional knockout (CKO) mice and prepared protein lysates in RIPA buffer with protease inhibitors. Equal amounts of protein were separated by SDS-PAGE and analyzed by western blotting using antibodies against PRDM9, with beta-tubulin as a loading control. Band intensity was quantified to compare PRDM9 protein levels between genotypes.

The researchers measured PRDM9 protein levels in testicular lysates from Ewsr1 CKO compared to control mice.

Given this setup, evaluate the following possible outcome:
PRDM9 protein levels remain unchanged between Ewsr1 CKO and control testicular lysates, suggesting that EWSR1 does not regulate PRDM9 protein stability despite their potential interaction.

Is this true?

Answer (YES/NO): YES